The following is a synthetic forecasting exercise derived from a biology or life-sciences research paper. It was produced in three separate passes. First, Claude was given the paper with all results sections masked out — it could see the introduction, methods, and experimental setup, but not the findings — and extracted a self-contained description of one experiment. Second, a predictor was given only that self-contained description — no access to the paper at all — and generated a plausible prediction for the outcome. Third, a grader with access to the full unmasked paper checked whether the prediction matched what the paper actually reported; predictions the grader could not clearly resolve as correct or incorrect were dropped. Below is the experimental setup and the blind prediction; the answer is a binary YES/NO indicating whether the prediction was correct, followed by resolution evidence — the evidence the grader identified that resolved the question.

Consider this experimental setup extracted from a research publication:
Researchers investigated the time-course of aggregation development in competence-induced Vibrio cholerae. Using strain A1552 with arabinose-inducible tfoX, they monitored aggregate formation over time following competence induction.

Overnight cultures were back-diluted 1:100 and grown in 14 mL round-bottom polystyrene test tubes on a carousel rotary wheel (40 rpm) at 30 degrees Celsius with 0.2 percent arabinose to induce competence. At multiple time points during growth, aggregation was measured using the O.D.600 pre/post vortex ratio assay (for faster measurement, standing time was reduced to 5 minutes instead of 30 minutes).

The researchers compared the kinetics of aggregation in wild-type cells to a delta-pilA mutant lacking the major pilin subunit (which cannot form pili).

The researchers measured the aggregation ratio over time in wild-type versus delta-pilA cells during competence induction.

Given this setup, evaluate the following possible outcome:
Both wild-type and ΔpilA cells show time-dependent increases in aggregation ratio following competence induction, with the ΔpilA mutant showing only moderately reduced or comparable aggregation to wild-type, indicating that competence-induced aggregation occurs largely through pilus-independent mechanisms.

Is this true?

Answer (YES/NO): NO